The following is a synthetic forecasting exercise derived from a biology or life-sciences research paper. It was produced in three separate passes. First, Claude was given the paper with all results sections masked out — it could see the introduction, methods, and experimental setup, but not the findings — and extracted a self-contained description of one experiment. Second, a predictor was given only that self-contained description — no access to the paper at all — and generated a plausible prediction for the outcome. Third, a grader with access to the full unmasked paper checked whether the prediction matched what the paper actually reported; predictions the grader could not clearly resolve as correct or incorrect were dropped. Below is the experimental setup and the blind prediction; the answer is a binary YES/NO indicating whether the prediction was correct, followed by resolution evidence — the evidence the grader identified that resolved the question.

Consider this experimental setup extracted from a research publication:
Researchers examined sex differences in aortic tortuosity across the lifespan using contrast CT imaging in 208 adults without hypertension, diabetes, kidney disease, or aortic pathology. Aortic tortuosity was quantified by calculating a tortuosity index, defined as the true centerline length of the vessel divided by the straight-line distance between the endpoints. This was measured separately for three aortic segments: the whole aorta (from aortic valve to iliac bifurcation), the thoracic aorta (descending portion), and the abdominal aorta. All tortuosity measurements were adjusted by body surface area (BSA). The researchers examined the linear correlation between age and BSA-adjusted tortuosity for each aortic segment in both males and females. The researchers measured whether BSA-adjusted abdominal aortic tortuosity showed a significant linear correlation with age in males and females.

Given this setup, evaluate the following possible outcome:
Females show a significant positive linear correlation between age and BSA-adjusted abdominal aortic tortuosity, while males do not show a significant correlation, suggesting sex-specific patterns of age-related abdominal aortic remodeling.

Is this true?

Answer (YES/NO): NO